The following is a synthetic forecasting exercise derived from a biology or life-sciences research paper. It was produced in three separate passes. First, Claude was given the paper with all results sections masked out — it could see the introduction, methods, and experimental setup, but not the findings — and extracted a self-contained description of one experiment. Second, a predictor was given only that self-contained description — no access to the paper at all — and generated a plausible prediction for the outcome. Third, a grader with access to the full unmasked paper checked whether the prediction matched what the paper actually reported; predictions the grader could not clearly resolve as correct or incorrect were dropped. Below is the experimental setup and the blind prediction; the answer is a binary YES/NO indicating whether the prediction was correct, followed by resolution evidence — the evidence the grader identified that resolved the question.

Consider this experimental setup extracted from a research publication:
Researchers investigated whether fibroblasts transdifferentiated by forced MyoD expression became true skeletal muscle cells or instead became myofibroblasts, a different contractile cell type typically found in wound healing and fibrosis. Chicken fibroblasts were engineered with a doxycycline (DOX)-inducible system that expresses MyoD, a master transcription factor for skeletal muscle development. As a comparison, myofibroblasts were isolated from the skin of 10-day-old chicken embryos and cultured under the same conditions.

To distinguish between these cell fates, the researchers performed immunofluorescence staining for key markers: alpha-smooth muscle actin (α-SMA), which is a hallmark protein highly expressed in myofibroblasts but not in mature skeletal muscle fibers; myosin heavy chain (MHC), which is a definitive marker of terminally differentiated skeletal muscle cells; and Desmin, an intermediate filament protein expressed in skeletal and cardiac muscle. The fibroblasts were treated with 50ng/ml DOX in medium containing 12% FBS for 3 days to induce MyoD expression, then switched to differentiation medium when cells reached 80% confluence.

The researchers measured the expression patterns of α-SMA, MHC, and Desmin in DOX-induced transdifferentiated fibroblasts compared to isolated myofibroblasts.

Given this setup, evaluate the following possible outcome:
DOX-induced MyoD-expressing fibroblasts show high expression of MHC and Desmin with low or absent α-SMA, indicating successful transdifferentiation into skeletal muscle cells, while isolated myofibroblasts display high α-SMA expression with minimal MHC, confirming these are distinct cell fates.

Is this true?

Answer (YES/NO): YES